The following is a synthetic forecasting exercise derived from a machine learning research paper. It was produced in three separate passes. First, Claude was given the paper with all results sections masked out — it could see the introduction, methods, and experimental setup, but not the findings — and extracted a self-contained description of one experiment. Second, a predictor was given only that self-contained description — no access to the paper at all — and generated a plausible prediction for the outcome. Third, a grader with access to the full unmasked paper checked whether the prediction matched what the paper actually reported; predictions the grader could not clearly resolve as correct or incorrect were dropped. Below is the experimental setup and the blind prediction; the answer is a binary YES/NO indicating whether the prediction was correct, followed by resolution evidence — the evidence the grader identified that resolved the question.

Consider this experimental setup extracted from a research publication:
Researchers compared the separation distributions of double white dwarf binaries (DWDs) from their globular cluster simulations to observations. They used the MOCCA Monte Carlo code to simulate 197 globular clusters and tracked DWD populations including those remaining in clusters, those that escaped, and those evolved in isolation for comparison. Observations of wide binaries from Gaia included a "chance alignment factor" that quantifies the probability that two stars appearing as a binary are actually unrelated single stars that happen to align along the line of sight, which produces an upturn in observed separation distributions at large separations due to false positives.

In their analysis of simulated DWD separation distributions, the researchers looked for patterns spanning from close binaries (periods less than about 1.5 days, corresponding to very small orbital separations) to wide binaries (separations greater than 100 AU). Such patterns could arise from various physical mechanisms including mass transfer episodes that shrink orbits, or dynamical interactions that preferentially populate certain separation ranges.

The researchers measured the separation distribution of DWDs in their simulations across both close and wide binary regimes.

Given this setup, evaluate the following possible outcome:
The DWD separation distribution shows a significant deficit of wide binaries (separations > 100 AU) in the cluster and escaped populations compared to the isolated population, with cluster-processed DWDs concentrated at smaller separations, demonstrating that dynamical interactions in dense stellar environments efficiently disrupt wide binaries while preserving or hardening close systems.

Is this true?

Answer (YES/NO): NO